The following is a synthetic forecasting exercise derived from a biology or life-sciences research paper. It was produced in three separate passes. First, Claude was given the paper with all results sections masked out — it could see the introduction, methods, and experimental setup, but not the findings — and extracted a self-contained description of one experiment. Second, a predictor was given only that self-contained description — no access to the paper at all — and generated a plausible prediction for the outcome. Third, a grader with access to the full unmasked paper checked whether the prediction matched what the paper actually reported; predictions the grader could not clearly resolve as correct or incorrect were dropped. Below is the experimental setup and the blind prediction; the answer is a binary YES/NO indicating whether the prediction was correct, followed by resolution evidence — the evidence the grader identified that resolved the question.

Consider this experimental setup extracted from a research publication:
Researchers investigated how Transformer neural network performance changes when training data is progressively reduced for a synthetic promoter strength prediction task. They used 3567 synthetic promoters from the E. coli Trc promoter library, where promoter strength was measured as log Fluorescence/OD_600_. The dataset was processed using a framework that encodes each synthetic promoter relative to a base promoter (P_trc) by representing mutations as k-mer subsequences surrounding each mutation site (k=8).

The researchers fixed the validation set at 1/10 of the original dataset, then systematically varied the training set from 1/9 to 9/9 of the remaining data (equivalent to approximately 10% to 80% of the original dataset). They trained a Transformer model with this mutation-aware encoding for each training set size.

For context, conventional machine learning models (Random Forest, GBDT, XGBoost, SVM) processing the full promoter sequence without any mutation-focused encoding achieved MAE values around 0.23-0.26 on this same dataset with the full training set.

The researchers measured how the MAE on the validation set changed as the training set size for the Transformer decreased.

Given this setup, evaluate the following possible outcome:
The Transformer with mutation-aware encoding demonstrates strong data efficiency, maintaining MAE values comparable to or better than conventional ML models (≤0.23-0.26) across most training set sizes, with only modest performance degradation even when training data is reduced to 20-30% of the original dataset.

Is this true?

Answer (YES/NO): NO